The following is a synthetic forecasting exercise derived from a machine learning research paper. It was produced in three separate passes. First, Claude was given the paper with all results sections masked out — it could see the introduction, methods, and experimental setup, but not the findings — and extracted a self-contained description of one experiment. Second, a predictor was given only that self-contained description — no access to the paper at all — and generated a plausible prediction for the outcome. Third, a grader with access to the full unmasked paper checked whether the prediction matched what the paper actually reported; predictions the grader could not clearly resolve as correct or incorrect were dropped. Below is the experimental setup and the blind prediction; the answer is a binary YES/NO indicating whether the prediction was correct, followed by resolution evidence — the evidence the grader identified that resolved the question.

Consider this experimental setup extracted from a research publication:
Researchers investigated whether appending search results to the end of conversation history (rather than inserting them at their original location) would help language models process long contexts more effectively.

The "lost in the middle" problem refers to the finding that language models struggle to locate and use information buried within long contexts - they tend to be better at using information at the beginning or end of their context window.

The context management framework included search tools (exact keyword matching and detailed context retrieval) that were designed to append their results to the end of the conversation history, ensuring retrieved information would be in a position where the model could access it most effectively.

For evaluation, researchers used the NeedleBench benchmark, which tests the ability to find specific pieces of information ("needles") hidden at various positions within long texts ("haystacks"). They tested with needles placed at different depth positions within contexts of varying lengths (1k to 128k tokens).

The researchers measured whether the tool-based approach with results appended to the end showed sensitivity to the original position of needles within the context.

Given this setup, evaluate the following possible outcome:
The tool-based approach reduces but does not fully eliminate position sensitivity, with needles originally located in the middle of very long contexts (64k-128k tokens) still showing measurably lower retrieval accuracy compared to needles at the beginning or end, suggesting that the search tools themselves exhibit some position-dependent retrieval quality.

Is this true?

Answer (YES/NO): NO